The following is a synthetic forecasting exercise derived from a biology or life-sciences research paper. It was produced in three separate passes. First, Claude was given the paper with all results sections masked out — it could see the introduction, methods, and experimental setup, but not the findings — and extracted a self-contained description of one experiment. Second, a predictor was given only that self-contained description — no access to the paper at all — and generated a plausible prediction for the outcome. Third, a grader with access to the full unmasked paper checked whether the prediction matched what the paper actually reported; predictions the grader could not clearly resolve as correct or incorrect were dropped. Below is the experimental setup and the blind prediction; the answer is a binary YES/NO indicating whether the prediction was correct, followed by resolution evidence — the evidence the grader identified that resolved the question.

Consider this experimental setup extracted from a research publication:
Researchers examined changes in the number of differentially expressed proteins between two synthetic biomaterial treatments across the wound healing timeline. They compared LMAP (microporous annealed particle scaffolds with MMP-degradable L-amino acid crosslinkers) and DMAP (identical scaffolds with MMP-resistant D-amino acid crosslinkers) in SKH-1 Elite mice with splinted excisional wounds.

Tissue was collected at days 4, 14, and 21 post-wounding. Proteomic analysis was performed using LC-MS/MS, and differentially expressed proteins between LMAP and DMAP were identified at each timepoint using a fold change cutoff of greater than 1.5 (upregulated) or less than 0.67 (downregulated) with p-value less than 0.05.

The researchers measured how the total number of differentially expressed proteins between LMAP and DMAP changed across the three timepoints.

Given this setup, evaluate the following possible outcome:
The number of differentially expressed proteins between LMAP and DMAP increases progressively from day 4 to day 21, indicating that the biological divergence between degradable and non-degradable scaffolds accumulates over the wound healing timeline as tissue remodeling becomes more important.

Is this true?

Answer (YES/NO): NO